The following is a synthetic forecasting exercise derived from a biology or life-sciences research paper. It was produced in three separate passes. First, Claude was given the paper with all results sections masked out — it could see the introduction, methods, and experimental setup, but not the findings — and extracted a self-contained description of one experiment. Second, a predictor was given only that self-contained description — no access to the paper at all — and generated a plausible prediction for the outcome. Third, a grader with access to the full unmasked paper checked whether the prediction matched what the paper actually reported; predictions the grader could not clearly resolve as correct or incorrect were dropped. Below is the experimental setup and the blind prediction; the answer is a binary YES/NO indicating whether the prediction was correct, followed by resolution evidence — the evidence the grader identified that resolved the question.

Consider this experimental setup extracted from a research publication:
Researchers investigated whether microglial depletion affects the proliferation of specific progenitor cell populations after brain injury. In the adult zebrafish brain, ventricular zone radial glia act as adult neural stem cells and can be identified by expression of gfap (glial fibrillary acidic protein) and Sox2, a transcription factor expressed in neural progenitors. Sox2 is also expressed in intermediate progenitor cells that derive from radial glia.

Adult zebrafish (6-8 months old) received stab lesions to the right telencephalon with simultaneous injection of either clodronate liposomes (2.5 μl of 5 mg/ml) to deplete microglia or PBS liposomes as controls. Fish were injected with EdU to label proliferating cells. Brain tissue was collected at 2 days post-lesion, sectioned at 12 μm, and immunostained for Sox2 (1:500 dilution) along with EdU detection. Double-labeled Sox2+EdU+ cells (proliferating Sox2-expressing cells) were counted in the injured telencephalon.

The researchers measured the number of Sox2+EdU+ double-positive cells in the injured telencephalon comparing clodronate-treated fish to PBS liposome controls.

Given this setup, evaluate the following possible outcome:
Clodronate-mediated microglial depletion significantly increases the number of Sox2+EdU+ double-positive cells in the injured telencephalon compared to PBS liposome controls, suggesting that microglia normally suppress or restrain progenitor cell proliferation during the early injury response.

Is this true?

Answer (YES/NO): NO